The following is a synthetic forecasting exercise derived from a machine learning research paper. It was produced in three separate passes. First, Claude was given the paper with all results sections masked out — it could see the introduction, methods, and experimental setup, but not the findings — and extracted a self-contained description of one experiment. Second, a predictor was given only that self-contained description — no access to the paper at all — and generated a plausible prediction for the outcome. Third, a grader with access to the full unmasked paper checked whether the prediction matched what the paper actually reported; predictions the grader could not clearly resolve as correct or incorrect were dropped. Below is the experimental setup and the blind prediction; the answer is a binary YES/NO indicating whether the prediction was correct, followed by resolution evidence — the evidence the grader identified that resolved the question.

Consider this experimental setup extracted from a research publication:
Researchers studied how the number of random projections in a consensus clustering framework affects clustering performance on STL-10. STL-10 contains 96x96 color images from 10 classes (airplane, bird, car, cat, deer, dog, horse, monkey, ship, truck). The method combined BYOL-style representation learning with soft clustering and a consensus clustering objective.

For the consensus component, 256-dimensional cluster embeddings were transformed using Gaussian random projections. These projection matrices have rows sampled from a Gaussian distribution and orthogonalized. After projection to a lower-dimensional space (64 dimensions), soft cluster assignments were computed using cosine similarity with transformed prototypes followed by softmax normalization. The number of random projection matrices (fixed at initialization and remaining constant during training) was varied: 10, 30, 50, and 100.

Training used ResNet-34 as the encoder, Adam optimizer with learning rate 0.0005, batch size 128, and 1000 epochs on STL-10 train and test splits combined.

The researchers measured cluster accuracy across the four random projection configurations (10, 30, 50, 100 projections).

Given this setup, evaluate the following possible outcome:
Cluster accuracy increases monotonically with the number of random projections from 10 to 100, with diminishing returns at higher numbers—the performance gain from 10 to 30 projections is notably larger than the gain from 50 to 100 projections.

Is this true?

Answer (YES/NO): NO